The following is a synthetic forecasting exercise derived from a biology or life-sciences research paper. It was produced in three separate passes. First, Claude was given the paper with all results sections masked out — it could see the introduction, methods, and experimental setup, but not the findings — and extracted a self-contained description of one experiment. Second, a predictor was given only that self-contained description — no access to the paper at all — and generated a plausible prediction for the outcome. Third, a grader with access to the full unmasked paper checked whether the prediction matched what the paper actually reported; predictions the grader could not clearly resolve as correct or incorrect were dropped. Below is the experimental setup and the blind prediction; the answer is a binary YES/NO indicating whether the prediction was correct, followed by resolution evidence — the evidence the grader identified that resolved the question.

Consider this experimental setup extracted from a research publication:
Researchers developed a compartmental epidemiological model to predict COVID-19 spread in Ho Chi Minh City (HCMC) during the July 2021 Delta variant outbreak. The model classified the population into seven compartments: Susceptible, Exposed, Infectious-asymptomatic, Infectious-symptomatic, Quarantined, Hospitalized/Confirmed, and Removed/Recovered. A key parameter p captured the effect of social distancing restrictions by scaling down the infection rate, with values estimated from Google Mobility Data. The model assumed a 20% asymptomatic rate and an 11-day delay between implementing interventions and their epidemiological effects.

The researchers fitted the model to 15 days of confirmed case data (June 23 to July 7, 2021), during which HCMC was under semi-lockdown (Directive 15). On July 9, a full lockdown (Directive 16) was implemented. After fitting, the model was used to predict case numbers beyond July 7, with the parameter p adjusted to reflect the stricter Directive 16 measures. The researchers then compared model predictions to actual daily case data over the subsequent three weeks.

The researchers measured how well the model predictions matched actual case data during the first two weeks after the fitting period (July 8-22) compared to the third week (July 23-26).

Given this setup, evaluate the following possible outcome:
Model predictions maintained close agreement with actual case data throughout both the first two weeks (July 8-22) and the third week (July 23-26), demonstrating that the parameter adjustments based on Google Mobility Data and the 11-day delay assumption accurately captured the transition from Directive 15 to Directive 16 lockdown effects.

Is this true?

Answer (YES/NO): NO